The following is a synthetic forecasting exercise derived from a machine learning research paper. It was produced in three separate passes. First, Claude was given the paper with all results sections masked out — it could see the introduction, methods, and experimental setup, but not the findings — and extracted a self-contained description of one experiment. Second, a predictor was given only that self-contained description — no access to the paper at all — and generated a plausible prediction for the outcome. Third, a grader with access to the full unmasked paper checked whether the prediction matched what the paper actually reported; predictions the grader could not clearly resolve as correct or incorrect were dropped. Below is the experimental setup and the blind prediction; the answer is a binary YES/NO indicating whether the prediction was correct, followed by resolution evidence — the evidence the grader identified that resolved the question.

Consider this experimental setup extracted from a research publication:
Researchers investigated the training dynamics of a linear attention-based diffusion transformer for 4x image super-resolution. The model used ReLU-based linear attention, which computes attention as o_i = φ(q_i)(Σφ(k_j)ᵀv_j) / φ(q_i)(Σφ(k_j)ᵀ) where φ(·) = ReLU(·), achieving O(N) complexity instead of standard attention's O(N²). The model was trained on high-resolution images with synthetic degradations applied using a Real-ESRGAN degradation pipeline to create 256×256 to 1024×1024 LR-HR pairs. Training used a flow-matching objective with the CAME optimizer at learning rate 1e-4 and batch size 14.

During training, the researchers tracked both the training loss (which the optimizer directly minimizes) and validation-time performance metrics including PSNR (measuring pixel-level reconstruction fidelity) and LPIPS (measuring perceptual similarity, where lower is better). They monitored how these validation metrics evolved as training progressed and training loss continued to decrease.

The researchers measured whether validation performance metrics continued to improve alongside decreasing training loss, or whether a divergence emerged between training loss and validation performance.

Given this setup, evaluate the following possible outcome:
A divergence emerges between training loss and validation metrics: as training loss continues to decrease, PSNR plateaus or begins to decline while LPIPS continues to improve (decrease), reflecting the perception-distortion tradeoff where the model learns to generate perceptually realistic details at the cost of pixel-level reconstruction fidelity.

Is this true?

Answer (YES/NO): NO